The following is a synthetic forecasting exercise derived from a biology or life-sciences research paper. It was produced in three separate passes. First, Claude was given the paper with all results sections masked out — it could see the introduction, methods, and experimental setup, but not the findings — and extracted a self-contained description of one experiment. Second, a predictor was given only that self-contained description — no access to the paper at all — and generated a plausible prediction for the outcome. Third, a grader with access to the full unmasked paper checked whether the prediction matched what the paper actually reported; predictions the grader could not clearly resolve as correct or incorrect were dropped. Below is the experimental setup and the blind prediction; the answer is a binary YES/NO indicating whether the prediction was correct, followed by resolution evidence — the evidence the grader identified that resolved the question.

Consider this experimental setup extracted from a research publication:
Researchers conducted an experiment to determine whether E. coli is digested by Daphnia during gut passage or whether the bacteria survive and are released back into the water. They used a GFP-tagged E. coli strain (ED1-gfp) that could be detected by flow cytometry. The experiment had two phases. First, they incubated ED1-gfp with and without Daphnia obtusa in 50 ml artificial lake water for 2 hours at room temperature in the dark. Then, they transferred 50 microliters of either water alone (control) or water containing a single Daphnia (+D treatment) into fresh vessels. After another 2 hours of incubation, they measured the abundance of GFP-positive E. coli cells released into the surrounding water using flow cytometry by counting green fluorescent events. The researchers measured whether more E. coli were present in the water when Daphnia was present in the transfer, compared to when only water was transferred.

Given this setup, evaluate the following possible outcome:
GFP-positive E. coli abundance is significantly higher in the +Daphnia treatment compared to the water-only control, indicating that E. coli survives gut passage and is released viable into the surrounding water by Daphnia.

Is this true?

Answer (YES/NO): YES